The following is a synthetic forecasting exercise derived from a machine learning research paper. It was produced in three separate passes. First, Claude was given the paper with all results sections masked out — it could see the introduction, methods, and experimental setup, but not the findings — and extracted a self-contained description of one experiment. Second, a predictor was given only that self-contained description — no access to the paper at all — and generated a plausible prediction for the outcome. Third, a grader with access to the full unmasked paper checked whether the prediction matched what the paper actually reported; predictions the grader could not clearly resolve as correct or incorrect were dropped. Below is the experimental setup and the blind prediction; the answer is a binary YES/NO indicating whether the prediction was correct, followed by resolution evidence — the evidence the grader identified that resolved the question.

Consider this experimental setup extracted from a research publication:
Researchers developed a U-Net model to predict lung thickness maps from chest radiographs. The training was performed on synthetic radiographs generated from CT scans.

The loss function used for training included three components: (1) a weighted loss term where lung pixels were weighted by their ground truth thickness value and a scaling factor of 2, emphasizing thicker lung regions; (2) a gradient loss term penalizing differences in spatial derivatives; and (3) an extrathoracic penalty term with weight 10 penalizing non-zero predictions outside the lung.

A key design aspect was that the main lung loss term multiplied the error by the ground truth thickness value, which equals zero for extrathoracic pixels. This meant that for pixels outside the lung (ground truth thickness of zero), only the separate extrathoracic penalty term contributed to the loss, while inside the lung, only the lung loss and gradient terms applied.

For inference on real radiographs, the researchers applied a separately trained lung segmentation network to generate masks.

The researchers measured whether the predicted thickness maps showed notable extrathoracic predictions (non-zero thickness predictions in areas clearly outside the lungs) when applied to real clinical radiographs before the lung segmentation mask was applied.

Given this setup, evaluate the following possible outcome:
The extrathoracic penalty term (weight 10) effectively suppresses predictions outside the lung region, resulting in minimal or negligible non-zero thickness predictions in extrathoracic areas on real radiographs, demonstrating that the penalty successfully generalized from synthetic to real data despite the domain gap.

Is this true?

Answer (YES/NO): NO